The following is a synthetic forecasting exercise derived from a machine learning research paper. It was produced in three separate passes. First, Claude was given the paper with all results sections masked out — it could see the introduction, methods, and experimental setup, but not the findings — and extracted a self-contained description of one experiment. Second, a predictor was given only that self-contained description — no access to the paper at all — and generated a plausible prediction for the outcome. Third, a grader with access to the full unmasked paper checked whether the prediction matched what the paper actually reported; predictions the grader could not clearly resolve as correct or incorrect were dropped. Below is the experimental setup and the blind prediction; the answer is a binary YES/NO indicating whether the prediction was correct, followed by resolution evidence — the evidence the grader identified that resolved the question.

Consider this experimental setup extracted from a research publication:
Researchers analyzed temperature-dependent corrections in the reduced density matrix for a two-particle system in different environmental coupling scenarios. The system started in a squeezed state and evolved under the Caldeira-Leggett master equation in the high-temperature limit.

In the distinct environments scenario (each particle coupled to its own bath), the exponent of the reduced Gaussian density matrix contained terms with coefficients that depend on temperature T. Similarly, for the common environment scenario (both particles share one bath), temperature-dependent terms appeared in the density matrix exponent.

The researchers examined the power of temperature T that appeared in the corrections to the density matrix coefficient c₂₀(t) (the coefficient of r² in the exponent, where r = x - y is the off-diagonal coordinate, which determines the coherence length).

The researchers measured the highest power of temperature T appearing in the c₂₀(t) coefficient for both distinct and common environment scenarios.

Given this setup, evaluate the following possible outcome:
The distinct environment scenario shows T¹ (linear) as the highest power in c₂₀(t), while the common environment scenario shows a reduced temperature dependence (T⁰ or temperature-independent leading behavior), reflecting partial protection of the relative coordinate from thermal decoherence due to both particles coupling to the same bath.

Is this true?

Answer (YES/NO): NO